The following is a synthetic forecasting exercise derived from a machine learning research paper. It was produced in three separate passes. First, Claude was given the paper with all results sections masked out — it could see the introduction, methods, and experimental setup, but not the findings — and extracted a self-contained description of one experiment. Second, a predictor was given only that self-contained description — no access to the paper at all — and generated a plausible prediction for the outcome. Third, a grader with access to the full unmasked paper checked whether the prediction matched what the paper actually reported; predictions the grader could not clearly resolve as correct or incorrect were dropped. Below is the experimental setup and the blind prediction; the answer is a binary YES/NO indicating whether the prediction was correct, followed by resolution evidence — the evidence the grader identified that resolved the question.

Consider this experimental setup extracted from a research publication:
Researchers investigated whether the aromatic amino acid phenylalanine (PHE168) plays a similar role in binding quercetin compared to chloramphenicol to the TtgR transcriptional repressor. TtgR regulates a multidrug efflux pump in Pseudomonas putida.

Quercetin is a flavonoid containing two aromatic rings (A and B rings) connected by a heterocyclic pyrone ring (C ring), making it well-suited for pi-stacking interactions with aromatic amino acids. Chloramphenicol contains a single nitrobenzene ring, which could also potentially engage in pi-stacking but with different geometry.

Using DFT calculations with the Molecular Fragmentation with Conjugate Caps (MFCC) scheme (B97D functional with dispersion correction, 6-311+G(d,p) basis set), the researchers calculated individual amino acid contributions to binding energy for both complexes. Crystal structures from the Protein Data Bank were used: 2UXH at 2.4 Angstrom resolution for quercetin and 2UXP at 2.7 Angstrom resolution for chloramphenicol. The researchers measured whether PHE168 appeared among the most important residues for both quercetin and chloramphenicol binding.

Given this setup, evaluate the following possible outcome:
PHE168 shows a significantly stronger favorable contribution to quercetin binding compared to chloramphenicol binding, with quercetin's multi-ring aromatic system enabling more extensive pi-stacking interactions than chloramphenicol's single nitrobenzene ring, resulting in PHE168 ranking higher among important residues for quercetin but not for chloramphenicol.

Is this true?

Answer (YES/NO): NO